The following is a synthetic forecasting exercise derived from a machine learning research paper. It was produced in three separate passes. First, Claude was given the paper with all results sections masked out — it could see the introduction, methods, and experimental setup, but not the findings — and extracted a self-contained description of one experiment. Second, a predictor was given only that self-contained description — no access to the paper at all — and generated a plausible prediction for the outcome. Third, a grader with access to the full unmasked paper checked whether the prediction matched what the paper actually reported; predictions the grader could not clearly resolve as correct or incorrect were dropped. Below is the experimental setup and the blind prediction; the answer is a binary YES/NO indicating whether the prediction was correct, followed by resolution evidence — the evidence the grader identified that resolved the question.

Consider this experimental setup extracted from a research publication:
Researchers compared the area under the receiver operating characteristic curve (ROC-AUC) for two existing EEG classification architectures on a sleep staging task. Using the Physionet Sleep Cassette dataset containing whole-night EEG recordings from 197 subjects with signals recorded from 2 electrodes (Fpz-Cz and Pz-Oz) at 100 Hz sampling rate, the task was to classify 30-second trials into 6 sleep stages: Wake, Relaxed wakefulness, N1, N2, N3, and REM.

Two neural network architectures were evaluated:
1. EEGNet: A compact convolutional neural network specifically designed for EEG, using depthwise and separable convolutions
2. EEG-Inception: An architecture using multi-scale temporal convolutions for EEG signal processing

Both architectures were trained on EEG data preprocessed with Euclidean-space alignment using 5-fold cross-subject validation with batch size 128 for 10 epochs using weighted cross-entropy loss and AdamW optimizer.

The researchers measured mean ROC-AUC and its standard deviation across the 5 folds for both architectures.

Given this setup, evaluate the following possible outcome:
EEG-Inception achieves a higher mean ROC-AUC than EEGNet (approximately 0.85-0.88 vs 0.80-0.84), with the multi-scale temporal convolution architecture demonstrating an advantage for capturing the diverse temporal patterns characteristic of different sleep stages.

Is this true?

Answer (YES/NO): NO